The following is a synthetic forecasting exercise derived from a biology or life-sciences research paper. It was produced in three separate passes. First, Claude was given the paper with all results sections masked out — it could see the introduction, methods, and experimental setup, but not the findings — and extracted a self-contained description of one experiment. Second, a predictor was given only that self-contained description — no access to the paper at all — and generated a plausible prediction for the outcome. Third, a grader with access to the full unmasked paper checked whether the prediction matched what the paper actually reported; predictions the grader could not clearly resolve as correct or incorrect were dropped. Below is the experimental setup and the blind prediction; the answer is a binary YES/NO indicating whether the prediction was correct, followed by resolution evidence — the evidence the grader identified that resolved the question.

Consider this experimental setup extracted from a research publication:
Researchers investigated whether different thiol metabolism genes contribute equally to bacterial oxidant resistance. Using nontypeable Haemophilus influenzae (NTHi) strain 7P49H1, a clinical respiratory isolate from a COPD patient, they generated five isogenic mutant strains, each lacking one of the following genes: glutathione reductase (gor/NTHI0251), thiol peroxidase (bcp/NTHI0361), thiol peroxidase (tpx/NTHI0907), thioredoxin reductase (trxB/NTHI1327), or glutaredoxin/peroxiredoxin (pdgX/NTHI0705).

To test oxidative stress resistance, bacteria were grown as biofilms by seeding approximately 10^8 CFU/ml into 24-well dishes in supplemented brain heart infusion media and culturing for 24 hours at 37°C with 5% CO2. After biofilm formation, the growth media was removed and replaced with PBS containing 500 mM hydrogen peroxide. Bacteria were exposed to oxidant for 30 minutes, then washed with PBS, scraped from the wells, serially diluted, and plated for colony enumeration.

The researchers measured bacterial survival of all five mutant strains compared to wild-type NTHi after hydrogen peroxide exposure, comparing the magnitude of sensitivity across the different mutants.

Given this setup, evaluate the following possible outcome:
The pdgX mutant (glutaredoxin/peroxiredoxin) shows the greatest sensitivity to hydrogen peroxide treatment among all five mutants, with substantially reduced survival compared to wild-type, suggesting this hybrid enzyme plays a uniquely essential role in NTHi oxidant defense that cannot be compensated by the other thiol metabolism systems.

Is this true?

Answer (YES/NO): YES